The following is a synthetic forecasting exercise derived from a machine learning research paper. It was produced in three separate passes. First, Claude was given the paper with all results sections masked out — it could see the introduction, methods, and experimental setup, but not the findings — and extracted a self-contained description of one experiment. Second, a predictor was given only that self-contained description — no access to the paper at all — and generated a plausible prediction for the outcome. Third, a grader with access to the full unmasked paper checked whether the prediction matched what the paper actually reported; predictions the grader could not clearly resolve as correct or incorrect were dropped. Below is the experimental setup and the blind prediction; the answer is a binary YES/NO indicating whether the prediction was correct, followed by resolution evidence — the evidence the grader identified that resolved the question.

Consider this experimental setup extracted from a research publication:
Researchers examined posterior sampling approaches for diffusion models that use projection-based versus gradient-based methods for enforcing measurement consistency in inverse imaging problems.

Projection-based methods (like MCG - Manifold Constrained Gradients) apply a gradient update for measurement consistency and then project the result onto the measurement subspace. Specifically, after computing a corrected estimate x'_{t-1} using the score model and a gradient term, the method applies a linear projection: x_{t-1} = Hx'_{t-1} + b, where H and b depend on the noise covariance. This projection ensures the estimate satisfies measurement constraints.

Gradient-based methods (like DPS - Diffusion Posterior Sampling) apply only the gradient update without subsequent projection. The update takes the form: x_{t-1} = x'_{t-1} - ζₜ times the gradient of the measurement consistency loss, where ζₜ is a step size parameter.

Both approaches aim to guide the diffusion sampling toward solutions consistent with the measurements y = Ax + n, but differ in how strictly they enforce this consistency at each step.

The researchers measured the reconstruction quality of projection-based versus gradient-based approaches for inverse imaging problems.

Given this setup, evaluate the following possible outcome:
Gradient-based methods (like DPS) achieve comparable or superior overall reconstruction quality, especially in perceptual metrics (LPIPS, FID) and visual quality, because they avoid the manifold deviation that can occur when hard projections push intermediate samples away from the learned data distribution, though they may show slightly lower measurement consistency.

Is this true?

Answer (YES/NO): YES